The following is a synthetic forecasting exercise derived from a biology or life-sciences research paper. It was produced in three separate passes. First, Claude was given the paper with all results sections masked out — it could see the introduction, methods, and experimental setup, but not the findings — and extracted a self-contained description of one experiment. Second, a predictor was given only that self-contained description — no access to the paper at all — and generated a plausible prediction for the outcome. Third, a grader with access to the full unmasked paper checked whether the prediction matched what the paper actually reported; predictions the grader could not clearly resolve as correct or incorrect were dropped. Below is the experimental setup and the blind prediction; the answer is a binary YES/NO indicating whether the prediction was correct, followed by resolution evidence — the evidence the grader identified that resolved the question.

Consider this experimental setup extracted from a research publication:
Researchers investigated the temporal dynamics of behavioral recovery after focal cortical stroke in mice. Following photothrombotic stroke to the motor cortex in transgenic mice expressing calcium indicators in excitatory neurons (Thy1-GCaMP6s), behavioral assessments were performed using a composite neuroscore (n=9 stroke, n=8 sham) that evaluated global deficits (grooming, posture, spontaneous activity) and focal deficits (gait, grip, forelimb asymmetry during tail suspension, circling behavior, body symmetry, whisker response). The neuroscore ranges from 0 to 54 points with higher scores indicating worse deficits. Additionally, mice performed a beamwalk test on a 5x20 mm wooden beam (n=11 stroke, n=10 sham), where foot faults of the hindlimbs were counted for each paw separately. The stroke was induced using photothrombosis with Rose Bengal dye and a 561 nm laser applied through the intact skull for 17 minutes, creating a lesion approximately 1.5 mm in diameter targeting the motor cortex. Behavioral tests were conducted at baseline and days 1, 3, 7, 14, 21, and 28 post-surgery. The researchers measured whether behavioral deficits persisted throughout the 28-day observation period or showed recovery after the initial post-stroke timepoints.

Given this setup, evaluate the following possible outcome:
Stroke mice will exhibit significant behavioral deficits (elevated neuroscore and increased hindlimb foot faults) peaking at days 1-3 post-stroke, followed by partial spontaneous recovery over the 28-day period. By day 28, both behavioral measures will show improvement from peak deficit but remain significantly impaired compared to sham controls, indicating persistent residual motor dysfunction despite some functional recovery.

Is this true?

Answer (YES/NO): NO